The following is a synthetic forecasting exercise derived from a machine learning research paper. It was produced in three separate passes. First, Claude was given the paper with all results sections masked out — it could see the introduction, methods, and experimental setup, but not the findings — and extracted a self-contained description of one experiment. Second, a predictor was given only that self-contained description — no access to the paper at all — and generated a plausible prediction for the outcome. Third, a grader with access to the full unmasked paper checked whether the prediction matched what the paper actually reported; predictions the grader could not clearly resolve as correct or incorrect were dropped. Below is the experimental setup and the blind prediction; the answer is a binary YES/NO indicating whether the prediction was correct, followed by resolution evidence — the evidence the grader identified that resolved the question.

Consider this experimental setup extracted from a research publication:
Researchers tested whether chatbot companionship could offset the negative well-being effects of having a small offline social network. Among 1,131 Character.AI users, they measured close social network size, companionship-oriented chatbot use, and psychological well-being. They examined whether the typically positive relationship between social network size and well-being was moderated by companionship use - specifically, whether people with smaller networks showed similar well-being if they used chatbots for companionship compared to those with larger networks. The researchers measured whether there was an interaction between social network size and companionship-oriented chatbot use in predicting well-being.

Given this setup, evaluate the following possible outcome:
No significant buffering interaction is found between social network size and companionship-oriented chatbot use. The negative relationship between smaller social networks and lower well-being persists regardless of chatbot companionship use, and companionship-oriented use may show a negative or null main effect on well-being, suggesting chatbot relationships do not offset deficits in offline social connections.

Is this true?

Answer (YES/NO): YES